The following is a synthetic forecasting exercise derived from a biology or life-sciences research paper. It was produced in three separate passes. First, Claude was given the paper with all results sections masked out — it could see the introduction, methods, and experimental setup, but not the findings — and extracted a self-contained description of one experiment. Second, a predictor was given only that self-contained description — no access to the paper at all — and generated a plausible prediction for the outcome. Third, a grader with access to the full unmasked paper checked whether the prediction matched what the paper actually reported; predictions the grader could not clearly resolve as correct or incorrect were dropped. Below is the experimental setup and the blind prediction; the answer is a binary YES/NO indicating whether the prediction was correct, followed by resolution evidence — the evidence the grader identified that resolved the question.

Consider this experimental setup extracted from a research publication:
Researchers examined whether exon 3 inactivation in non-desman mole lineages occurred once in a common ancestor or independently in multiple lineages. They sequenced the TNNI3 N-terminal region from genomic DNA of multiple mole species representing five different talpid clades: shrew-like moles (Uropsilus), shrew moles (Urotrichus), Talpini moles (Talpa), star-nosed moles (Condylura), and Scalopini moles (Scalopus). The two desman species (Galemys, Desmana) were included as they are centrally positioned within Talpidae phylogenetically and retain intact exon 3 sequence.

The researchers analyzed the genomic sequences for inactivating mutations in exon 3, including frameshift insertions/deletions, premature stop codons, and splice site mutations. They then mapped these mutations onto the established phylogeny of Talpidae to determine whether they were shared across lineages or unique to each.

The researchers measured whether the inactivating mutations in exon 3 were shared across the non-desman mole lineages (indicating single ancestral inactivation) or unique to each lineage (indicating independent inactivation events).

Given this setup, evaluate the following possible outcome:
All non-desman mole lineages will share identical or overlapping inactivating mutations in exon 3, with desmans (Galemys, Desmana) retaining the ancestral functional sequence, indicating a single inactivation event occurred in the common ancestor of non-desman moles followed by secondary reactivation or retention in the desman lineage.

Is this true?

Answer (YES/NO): NO